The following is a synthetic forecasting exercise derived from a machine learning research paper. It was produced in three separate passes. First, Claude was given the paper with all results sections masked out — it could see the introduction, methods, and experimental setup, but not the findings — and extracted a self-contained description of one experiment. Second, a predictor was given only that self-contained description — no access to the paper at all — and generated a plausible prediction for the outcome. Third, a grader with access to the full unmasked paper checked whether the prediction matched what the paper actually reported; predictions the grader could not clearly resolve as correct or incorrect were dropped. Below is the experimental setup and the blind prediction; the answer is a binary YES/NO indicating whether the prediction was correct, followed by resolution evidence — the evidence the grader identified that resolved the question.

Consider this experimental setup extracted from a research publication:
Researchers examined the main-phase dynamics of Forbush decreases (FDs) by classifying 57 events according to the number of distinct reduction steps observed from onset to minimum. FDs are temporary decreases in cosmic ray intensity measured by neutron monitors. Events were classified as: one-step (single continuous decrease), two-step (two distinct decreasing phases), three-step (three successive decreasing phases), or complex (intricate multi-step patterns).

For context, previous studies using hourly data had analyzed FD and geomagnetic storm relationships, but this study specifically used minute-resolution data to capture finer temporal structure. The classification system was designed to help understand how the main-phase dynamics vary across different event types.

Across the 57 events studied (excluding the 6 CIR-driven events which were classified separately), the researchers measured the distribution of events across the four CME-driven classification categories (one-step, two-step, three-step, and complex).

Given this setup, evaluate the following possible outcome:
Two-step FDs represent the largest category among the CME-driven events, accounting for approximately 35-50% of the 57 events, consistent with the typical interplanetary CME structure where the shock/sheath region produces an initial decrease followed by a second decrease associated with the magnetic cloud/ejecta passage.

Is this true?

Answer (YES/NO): NO